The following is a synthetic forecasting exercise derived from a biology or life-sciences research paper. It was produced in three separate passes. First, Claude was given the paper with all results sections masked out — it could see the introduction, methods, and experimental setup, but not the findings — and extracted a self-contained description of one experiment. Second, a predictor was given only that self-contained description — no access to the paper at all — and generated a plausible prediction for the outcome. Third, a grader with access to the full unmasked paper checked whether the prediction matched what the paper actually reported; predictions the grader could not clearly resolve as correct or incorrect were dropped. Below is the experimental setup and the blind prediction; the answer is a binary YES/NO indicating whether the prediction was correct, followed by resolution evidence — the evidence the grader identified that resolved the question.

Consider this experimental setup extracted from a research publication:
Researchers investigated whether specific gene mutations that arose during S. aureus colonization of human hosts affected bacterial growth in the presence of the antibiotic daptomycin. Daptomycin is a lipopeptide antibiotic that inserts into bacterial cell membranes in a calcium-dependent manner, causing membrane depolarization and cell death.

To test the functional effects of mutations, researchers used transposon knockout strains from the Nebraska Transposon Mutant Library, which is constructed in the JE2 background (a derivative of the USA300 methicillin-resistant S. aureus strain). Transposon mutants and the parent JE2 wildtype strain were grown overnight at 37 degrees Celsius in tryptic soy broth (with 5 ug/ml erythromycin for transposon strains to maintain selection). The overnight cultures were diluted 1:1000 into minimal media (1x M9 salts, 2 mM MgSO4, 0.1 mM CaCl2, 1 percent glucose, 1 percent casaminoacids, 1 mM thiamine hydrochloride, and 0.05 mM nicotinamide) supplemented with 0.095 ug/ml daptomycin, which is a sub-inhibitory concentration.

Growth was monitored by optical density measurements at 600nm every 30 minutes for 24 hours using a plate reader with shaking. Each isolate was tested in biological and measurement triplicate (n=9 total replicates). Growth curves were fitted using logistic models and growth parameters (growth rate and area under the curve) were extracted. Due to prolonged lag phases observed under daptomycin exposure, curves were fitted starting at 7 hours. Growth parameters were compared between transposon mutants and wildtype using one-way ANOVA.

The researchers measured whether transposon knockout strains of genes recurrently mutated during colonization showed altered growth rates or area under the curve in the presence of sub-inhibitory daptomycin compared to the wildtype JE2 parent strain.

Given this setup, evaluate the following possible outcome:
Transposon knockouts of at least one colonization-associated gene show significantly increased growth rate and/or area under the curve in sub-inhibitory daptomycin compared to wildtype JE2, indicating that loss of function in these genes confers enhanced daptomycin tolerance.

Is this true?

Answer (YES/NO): NO